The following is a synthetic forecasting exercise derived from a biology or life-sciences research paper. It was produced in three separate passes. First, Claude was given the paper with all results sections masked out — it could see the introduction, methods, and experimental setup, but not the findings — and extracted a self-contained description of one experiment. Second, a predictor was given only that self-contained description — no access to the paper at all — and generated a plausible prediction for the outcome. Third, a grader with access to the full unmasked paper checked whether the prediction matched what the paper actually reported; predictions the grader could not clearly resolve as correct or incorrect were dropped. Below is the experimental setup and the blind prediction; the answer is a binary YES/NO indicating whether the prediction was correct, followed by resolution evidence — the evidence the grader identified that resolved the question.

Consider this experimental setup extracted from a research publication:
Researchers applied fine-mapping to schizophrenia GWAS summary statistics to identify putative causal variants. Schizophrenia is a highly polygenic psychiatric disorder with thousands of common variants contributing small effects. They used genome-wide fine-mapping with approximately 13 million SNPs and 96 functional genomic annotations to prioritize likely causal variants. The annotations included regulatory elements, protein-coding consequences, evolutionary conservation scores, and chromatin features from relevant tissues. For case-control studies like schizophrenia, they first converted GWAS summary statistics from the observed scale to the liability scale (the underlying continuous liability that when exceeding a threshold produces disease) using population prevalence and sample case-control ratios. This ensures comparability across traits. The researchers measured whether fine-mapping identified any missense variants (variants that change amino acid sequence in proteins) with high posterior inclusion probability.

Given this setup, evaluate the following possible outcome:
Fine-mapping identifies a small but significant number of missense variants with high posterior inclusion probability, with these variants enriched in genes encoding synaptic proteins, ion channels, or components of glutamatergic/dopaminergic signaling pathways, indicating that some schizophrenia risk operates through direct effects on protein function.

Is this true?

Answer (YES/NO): NO